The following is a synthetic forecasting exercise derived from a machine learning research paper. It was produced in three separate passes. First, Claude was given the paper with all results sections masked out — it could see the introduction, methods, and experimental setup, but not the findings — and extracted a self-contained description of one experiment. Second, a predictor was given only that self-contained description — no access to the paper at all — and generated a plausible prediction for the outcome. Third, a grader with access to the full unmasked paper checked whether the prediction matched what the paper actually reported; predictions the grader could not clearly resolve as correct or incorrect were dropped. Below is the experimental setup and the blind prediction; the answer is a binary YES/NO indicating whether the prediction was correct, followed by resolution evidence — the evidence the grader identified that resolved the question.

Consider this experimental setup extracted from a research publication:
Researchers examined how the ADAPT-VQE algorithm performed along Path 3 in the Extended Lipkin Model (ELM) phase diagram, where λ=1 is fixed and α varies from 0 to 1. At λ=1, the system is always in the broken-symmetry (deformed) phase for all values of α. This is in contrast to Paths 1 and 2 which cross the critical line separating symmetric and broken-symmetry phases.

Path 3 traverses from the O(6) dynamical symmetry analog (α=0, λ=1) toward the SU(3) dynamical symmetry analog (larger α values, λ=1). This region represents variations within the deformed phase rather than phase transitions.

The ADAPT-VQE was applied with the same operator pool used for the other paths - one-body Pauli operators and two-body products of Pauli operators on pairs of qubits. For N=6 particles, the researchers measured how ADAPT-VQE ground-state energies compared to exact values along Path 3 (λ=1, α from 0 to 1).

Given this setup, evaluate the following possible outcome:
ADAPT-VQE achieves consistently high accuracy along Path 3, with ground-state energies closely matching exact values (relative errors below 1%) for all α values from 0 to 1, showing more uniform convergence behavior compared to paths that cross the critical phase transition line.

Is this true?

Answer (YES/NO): YES